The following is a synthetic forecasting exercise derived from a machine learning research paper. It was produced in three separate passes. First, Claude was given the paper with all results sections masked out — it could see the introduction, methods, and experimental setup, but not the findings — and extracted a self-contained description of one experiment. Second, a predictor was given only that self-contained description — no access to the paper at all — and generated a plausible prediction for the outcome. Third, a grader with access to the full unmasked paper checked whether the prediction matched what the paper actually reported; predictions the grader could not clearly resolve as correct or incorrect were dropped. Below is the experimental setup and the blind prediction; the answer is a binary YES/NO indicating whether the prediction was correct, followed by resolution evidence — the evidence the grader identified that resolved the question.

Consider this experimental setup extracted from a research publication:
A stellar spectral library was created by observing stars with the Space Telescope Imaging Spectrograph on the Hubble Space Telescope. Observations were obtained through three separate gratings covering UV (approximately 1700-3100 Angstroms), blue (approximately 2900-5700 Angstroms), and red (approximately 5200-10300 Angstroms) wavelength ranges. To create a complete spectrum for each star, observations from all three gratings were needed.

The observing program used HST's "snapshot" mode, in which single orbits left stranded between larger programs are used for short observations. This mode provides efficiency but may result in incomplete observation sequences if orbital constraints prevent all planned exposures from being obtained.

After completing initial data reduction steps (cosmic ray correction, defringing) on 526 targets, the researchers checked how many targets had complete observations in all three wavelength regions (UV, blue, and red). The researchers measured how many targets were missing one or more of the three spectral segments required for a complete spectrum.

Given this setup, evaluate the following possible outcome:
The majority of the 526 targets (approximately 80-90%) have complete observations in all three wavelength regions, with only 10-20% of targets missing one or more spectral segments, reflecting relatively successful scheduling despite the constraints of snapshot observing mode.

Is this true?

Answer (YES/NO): NO